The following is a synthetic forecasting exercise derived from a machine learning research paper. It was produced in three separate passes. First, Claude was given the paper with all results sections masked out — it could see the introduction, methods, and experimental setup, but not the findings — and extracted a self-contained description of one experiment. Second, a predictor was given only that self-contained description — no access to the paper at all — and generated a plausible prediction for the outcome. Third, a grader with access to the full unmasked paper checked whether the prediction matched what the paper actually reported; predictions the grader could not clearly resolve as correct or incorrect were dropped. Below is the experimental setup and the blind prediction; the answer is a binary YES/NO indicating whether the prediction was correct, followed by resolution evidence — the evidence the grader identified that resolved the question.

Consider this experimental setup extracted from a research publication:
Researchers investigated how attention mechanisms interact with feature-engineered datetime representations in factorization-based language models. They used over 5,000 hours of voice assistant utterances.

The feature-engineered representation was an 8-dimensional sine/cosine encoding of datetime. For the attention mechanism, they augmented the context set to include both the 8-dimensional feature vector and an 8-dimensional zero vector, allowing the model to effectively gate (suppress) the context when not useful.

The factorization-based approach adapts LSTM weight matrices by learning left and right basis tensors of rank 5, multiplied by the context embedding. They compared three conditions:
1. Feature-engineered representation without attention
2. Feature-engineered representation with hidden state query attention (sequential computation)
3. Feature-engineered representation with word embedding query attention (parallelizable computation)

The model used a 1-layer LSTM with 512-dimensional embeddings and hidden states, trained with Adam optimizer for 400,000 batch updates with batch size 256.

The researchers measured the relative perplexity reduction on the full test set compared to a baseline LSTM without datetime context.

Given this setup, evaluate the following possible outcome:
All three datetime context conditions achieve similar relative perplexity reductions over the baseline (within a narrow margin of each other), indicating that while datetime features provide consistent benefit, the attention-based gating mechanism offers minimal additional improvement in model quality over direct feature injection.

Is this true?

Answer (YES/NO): NO